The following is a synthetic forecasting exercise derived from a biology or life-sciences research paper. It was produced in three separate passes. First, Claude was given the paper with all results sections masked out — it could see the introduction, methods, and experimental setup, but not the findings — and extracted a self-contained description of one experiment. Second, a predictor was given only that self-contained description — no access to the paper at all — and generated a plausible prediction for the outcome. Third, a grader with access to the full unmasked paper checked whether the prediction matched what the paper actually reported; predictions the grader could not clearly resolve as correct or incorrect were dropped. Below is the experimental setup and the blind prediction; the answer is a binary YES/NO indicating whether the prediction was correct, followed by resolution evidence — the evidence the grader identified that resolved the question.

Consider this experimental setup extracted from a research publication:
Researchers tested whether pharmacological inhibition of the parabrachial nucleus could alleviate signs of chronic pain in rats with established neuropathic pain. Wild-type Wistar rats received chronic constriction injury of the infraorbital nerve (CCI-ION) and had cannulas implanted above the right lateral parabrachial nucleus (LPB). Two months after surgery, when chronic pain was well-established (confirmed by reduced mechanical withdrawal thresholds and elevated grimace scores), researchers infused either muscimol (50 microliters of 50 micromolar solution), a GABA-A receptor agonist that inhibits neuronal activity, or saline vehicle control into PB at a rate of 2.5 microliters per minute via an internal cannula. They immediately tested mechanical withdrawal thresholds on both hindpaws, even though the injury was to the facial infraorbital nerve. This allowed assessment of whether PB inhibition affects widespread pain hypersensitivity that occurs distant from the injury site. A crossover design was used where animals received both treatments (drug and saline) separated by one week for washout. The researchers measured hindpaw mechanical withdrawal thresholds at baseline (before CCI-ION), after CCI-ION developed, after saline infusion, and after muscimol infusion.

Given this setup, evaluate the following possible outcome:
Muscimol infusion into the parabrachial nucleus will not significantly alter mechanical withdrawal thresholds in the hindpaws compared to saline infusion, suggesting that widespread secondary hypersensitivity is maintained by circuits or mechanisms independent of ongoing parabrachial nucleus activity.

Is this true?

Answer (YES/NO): NO